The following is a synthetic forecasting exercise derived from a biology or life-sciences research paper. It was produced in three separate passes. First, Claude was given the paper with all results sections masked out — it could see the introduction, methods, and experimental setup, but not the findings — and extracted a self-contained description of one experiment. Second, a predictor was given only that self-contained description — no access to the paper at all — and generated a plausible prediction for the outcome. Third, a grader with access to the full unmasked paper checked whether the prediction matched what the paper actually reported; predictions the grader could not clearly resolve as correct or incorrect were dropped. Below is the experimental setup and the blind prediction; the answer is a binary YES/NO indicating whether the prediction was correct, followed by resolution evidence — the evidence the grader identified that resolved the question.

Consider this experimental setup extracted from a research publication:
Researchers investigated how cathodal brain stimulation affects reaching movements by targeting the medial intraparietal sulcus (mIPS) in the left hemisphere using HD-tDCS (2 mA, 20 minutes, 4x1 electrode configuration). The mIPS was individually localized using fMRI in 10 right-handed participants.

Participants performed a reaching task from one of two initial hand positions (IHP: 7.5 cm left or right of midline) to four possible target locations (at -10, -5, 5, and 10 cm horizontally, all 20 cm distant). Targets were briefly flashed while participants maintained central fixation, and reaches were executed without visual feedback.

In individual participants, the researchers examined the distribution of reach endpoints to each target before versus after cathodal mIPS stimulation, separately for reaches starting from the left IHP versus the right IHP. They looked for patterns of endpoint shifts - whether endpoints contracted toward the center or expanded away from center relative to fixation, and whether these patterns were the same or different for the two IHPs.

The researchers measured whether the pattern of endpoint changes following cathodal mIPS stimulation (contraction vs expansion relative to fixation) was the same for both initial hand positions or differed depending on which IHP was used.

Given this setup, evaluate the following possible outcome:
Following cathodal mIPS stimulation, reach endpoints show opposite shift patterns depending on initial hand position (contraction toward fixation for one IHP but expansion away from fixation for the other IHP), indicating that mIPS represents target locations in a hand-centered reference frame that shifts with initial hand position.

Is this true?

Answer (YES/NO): NO